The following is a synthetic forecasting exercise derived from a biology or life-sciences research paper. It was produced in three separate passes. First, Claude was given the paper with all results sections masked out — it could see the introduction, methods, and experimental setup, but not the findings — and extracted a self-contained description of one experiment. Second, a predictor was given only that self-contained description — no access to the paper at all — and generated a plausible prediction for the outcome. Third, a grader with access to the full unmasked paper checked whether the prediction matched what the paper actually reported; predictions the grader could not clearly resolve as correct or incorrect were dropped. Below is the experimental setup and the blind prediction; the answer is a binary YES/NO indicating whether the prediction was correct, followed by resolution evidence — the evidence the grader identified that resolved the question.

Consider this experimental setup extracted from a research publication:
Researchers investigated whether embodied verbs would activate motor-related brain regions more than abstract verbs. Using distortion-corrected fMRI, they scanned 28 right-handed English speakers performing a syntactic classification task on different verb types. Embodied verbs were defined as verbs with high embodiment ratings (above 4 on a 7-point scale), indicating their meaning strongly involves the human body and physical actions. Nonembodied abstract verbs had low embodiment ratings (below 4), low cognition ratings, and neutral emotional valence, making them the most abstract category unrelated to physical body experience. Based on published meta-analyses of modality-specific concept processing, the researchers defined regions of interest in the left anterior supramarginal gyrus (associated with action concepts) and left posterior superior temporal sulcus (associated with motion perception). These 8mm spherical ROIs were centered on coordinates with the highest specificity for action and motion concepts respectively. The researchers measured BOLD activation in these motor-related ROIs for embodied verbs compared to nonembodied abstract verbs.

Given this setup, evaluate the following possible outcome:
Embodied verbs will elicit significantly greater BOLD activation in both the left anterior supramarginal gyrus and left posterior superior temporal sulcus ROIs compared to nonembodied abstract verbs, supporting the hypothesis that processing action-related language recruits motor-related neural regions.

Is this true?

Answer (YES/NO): NO